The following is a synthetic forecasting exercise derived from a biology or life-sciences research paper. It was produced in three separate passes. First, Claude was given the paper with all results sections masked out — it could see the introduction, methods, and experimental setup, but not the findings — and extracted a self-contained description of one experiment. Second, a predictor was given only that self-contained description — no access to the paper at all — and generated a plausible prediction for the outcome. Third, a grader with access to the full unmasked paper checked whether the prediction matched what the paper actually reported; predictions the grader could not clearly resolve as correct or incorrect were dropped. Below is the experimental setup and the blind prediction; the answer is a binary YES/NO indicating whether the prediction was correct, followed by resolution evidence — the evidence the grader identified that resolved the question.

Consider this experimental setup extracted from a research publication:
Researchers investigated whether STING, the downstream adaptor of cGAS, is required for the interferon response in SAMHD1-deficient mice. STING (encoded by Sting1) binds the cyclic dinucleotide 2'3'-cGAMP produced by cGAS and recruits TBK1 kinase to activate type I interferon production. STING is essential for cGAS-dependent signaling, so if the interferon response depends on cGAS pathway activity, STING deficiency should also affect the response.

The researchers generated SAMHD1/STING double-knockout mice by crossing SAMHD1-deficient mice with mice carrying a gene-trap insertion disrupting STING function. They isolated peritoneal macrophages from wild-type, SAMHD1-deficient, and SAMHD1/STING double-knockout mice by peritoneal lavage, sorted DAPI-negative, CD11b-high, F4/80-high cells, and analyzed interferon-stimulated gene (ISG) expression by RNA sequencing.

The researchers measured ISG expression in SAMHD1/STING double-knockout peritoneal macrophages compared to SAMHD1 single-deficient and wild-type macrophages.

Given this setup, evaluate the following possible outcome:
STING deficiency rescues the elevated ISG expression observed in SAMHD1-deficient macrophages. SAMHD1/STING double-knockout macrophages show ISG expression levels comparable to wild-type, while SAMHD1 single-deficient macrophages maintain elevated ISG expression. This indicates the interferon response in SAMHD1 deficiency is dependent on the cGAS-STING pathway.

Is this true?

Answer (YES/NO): NO